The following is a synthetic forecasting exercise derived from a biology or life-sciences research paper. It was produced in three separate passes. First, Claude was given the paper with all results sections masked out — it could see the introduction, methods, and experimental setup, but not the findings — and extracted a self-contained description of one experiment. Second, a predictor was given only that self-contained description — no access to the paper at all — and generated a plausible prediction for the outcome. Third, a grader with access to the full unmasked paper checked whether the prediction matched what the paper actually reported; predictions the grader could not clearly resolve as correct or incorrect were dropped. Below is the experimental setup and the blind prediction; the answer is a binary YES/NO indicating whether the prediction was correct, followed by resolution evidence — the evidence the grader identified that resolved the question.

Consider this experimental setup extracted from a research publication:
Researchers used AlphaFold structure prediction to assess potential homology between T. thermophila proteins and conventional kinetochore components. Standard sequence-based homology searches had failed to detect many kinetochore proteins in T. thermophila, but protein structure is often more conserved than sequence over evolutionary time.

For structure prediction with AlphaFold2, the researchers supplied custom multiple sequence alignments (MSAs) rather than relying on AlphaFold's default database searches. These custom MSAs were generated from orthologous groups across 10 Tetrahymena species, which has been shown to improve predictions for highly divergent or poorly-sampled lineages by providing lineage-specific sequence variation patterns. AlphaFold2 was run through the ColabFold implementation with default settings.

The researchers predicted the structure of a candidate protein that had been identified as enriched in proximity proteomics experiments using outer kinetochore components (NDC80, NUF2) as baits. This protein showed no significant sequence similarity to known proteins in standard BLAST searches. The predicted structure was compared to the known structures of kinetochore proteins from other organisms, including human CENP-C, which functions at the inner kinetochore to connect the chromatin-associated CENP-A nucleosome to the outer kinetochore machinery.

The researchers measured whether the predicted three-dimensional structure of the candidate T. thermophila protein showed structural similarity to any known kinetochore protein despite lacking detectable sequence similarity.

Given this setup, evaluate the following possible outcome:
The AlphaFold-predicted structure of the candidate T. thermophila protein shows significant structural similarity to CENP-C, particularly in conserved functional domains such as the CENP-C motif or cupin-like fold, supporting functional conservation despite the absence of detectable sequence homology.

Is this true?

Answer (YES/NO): YES